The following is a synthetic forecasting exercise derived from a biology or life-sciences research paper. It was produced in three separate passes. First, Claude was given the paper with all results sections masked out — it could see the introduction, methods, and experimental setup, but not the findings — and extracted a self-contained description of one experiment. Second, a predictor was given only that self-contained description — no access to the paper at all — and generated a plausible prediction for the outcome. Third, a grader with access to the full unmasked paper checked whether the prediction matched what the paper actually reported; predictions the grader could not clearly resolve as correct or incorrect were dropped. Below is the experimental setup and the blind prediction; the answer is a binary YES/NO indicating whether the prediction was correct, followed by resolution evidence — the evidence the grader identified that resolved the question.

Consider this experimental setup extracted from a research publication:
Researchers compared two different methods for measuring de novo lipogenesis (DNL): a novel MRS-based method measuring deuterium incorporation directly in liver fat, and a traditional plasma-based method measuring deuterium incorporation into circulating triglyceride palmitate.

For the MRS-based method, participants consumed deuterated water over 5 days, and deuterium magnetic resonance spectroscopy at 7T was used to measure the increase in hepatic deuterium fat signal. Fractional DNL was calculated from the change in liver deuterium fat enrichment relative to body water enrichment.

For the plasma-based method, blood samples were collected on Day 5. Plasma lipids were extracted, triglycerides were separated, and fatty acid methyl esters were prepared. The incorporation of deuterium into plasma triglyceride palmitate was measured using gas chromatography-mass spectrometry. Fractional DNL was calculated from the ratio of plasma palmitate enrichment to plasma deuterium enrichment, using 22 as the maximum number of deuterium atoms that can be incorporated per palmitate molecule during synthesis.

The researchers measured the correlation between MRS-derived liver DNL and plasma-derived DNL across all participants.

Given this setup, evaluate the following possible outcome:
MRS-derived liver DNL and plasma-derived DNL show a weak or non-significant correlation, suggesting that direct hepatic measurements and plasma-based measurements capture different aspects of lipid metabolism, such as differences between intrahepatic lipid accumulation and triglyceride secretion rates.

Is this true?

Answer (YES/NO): NO